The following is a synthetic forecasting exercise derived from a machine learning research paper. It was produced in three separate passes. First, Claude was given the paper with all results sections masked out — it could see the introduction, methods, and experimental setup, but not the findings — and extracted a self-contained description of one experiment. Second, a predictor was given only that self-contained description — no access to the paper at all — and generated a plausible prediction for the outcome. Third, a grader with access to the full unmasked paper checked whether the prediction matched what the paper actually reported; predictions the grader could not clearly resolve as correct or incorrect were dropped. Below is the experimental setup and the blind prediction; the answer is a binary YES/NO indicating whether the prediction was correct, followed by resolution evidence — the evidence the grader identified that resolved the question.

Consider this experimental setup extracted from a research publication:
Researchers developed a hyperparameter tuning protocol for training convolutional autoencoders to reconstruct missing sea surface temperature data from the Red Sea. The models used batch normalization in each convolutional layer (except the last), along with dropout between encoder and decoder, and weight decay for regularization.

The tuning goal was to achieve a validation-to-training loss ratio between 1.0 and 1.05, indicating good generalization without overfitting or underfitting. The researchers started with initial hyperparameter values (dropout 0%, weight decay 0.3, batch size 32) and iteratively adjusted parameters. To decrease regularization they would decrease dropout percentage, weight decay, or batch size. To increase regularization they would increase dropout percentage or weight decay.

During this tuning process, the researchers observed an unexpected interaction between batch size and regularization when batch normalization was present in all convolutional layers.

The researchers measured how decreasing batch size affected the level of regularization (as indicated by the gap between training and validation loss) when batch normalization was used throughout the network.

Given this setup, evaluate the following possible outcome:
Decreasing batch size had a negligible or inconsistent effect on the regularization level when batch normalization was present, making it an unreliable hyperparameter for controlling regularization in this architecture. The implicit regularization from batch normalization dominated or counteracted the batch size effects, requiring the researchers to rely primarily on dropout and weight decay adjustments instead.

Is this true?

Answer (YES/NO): NO